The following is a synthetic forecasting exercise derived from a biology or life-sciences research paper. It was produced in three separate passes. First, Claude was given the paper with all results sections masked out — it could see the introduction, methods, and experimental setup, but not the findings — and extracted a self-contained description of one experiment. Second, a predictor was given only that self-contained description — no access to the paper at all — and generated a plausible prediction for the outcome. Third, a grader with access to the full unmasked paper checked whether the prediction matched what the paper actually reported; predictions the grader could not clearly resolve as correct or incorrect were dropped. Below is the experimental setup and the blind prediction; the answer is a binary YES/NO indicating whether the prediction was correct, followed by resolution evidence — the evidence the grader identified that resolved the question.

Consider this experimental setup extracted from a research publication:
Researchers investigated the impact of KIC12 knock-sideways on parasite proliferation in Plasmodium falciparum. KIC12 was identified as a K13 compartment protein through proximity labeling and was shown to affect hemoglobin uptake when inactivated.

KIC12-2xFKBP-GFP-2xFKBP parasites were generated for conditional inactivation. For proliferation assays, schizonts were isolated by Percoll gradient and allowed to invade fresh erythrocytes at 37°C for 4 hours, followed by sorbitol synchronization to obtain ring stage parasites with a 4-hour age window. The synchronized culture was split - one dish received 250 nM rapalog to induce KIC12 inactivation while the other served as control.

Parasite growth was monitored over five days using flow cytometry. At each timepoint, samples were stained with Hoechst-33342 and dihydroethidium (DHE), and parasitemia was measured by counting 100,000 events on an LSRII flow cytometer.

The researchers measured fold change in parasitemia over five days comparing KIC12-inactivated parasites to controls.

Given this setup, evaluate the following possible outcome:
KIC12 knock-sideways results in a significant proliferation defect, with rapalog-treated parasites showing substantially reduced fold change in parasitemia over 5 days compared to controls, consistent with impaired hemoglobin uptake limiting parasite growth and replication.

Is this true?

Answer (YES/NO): YES